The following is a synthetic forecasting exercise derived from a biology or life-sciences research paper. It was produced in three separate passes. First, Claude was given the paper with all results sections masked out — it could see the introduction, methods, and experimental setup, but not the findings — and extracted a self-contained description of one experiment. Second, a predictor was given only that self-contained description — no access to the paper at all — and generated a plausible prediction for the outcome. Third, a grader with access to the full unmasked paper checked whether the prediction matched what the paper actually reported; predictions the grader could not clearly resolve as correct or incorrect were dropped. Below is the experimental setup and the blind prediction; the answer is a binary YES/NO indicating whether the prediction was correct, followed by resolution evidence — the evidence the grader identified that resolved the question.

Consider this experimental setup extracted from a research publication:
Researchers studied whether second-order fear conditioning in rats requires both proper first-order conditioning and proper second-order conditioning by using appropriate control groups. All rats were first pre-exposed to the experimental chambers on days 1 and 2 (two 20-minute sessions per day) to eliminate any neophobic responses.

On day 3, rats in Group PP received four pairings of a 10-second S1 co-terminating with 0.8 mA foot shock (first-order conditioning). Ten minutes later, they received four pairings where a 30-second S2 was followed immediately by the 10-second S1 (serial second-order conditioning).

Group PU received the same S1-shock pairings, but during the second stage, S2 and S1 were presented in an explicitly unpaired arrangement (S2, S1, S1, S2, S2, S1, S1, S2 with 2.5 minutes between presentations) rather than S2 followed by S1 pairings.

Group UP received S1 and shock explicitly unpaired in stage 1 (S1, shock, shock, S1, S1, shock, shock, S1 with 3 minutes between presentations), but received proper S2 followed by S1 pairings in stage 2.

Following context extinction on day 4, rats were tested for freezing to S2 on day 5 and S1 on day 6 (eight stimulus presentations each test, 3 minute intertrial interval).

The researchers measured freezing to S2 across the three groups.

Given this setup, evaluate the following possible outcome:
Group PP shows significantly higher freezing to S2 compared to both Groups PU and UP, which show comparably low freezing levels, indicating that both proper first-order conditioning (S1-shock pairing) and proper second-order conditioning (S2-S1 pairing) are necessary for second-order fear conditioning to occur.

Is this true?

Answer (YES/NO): YES